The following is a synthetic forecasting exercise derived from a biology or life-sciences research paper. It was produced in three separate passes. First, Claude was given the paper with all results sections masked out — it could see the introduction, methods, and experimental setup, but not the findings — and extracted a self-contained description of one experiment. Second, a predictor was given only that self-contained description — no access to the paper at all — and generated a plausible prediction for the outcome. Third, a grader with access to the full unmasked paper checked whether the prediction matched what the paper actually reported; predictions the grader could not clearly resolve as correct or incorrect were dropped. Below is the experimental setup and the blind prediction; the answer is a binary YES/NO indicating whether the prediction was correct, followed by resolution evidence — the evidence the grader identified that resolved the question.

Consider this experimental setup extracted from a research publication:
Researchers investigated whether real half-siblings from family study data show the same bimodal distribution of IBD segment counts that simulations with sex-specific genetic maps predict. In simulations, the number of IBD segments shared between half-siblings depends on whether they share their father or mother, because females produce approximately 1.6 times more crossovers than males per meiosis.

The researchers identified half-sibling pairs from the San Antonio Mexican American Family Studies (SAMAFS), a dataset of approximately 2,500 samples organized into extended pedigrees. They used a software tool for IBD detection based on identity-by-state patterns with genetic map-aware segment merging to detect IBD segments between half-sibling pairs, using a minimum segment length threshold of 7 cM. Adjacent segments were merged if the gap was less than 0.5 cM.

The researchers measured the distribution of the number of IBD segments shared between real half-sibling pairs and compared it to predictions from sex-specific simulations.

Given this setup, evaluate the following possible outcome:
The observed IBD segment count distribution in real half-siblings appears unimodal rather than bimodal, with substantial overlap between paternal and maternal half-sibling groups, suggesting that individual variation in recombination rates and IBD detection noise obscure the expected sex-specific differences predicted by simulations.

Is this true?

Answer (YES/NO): NO